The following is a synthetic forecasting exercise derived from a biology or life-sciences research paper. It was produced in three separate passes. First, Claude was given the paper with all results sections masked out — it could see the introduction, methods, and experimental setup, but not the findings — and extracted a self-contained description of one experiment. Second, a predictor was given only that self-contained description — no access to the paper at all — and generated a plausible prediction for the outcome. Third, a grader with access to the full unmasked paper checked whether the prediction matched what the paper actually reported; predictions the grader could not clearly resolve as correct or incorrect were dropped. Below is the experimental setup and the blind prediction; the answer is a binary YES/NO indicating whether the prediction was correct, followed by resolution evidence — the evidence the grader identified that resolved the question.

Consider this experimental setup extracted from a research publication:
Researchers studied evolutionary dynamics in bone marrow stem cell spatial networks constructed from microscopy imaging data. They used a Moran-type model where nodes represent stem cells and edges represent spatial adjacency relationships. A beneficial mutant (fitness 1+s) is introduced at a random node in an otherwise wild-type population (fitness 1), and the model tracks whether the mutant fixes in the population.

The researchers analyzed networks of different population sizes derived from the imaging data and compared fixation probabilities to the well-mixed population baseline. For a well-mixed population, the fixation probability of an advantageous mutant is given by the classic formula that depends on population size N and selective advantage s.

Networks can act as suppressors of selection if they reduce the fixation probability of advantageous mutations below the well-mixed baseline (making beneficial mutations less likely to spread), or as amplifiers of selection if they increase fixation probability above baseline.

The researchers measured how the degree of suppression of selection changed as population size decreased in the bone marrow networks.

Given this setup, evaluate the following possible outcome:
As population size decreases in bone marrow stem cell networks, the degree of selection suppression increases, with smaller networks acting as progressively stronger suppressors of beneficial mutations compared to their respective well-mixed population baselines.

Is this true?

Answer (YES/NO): NO